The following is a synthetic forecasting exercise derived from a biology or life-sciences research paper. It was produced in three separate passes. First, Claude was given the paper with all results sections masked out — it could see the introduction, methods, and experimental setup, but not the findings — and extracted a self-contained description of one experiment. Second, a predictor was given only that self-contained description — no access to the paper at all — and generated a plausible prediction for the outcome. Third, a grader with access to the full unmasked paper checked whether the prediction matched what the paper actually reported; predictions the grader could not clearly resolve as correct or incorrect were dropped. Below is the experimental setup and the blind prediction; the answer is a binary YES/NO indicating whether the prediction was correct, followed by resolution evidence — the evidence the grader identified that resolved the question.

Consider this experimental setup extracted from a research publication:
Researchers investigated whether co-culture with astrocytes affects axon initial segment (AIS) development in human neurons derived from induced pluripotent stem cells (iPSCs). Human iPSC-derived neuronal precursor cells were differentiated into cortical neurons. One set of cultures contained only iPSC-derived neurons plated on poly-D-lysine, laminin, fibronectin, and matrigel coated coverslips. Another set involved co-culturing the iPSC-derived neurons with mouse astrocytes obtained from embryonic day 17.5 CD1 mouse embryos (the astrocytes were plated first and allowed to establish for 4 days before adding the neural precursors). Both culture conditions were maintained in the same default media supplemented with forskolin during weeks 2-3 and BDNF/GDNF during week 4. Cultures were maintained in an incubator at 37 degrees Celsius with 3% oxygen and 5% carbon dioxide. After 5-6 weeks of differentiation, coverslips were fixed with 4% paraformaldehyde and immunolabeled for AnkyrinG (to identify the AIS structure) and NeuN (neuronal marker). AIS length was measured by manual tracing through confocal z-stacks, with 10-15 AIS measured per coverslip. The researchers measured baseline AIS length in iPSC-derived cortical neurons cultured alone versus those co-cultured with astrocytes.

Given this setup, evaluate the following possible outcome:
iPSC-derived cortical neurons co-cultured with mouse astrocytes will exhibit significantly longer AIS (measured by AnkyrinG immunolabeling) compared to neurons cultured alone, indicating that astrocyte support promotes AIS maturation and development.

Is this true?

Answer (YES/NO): YES